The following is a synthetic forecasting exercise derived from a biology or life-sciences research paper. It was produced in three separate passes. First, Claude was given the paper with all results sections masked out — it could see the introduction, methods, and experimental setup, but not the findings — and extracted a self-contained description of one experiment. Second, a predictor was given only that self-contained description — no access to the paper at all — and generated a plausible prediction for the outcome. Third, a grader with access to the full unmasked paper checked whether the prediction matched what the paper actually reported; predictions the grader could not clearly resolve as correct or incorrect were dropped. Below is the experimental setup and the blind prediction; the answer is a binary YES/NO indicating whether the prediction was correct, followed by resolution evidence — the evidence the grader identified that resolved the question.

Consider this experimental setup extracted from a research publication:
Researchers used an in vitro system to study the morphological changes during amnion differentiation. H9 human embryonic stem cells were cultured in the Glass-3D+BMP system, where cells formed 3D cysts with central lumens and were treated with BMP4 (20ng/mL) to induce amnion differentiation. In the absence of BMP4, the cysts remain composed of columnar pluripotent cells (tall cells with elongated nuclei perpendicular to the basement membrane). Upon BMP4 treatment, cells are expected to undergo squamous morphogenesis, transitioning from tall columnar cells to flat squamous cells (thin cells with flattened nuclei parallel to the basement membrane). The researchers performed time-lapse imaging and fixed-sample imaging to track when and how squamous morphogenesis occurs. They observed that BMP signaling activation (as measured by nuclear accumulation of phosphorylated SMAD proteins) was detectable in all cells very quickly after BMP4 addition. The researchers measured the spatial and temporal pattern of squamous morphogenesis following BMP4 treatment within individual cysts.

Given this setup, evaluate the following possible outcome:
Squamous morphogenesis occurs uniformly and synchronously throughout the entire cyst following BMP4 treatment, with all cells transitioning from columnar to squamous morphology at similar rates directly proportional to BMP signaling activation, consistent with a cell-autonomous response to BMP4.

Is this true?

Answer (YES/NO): NO